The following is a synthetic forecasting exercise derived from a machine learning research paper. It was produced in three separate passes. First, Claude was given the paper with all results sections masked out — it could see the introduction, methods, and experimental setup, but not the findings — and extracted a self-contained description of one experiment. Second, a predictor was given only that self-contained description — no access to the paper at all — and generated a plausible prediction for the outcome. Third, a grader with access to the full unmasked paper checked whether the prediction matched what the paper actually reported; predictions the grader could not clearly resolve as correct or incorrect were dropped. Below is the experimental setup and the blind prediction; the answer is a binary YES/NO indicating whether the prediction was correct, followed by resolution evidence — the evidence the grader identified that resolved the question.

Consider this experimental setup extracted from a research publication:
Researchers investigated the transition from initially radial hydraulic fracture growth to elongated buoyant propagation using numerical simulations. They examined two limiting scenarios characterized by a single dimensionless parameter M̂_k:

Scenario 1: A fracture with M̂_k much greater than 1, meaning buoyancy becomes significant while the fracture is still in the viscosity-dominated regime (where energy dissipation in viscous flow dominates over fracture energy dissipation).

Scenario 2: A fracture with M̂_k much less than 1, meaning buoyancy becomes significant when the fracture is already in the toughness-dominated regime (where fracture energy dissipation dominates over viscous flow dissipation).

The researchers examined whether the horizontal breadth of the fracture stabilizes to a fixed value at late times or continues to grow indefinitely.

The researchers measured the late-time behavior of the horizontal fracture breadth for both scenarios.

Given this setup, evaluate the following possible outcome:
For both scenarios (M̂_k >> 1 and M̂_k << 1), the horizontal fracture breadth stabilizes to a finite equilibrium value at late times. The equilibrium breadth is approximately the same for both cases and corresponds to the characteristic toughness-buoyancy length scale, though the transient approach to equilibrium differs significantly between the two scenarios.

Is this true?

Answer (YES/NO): NO